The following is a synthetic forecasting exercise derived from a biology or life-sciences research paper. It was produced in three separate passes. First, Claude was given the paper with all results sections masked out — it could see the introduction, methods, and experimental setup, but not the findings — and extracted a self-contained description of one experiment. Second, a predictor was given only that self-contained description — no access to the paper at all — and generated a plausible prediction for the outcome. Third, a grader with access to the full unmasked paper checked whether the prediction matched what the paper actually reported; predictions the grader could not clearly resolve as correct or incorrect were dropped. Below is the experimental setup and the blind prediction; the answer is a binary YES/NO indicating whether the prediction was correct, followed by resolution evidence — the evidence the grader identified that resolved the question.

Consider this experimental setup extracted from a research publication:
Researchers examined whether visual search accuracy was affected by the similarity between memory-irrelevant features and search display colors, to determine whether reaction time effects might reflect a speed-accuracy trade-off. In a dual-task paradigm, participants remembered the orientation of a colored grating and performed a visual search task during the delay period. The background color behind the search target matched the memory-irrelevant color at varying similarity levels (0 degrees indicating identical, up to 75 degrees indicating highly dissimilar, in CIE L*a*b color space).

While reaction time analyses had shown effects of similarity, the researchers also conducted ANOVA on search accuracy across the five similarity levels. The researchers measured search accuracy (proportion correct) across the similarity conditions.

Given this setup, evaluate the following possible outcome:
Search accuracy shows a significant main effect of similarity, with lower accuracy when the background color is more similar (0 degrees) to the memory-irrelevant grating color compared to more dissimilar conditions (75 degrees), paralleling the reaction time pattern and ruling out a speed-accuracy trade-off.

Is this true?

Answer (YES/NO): NO